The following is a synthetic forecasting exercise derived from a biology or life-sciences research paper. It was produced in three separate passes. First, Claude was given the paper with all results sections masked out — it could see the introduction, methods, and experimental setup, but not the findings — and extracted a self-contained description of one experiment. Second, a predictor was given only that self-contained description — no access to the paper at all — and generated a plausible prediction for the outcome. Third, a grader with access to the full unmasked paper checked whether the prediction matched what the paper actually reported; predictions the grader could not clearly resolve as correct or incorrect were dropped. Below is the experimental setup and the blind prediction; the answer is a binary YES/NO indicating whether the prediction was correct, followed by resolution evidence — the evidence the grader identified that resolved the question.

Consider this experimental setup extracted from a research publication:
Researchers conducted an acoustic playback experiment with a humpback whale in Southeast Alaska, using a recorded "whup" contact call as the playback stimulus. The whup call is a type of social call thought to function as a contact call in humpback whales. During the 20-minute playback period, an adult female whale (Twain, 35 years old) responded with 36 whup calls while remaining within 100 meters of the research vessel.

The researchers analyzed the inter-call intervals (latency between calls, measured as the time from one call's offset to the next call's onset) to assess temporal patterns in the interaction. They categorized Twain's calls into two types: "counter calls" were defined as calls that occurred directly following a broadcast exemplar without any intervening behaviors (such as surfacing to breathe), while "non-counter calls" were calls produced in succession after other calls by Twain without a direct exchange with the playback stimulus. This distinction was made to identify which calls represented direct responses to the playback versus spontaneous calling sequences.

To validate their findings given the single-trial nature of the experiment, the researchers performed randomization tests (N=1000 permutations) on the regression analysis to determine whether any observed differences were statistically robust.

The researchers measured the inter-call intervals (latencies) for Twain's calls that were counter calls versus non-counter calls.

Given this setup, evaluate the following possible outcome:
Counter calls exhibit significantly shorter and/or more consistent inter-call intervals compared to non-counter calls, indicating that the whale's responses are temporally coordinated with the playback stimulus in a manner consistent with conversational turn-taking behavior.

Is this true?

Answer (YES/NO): YES